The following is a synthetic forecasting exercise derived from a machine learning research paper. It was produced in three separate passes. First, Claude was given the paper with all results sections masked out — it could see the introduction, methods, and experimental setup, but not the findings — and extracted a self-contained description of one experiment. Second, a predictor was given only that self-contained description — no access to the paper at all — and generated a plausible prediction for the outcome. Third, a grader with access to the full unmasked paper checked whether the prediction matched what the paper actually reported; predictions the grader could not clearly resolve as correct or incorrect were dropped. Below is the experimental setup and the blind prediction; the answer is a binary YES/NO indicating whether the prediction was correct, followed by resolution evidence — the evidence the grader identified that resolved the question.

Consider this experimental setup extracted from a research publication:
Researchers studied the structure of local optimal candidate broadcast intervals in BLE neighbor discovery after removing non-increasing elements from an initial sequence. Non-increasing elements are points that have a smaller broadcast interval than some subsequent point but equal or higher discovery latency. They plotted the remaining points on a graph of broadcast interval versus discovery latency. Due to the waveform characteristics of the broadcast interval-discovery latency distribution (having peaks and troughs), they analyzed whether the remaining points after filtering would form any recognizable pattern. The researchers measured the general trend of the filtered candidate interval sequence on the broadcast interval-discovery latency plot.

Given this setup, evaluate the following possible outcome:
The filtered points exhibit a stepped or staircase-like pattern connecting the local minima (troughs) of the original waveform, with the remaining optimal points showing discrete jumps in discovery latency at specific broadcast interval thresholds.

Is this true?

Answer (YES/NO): NO